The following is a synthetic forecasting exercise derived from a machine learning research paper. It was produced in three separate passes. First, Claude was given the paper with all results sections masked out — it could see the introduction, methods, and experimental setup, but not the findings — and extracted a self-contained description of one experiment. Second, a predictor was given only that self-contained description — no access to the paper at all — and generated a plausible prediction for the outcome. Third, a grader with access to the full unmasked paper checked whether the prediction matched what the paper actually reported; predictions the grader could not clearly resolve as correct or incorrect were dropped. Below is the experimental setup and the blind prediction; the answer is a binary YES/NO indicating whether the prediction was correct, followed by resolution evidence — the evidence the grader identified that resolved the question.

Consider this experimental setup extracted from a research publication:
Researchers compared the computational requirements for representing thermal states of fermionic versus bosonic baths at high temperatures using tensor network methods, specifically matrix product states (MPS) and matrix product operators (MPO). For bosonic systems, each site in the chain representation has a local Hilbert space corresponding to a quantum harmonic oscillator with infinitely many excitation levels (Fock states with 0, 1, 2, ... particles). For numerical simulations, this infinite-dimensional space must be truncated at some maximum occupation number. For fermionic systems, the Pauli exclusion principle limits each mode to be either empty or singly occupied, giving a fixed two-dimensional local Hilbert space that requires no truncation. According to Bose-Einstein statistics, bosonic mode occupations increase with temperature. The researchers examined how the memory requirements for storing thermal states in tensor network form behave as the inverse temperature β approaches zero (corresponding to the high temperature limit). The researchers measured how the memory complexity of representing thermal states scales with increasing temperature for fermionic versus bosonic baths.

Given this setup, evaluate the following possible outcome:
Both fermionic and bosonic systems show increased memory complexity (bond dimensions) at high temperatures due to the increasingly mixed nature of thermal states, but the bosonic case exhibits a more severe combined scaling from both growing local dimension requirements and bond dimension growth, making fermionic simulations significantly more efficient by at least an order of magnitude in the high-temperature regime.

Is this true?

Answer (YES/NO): NO